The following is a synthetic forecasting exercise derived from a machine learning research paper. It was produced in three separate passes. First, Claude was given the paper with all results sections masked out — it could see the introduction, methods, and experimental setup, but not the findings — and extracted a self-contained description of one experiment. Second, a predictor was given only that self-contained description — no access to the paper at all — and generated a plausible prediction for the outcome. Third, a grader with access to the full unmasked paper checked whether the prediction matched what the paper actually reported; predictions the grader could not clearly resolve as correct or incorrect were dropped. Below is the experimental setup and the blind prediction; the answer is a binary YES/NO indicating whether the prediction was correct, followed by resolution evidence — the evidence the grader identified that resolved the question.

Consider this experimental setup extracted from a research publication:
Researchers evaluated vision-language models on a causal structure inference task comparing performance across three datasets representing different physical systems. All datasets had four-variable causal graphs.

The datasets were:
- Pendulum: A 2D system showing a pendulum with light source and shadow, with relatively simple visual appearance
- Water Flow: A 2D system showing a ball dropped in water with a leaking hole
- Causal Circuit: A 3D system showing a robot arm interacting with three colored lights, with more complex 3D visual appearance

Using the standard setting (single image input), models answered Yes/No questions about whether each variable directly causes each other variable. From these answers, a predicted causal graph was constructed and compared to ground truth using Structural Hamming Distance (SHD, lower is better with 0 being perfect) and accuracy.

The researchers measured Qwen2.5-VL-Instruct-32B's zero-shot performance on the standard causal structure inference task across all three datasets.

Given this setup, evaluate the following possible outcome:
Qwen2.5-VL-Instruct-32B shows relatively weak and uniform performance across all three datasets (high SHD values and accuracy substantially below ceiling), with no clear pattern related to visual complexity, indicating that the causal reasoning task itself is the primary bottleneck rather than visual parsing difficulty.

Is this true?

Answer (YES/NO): NO